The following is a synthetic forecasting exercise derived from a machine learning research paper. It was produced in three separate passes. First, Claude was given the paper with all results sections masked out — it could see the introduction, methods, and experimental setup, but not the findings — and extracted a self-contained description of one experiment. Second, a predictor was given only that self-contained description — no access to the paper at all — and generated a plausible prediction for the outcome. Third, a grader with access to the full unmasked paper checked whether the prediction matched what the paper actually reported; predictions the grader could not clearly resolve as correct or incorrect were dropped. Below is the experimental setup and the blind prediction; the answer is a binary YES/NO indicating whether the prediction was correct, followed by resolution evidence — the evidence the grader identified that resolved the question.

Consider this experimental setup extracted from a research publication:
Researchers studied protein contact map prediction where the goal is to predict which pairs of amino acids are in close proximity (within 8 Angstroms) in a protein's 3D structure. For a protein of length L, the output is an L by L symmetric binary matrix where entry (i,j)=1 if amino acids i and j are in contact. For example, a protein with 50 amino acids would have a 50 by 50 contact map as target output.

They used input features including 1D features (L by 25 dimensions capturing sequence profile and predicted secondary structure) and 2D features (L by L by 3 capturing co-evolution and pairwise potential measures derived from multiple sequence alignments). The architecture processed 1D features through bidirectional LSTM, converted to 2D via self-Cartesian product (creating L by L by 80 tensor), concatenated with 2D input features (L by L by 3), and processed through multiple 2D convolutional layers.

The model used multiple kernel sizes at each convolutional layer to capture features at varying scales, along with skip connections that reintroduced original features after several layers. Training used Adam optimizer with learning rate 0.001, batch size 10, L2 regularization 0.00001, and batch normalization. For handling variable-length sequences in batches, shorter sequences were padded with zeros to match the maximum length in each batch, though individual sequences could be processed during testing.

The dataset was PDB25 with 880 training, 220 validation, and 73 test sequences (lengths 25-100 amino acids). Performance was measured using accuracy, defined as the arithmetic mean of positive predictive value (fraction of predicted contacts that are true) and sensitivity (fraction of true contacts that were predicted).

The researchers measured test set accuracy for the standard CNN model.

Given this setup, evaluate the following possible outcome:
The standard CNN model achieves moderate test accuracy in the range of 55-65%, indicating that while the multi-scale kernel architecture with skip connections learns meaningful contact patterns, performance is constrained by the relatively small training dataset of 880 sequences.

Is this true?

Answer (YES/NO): NO